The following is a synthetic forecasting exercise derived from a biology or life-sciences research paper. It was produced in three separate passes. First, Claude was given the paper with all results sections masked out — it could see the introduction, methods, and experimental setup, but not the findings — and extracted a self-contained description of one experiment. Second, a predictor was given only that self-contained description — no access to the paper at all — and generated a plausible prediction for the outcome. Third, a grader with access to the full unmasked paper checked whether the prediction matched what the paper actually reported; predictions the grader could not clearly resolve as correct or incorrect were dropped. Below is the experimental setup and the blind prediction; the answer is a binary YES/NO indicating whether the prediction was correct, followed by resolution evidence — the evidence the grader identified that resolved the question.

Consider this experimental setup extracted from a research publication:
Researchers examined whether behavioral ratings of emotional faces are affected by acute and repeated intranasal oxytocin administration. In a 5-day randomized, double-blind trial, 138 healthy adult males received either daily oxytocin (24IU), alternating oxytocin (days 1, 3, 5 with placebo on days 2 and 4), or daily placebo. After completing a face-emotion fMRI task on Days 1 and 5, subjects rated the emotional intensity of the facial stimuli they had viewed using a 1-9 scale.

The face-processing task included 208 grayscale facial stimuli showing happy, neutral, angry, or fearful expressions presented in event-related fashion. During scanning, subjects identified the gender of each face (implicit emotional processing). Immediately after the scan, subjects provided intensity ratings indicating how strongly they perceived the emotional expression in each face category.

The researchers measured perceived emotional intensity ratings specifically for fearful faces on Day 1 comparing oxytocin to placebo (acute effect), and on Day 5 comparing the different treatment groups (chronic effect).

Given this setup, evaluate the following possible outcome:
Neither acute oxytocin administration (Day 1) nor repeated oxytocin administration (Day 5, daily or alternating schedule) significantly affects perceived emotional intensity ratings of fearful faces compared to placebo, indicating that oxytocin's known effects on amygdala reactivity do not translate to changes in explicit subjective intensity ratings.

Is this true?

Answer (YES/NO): NO